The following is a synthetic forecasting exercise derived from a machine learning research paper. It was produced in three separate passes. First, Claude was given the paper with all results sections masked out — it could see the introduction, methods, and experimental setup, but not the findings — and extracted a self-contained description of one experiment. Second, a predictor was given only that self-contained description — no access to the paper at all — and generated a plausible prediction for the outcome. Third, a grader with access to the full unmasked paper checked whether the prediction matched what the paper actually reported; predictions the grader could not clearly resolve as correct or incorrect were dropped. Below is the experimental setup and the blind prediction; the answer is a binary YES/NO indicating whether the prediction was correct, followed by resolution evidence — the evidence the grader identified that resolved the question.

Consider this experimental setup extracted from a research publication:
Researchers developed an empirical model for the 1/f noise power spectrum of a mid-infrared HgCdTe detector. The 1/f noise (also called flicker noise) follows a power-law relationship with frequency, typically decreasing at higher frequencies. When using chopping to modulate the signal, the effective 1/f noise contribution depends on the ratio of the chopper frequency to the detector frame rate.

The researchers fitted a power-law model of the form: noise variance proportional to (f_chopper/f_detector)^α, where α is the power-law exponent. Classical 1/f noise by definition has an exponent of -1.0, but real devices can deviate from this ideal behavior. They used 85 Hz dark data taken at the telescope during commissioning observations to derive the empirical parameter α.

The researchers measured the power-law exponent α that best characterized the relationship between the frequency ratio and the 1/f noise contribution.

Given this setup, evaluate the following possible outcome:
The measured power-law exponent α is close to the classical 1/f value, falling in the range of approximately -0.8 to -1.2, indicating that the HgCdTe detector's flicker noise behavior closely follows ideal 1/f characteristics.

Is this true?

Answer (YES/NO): NO